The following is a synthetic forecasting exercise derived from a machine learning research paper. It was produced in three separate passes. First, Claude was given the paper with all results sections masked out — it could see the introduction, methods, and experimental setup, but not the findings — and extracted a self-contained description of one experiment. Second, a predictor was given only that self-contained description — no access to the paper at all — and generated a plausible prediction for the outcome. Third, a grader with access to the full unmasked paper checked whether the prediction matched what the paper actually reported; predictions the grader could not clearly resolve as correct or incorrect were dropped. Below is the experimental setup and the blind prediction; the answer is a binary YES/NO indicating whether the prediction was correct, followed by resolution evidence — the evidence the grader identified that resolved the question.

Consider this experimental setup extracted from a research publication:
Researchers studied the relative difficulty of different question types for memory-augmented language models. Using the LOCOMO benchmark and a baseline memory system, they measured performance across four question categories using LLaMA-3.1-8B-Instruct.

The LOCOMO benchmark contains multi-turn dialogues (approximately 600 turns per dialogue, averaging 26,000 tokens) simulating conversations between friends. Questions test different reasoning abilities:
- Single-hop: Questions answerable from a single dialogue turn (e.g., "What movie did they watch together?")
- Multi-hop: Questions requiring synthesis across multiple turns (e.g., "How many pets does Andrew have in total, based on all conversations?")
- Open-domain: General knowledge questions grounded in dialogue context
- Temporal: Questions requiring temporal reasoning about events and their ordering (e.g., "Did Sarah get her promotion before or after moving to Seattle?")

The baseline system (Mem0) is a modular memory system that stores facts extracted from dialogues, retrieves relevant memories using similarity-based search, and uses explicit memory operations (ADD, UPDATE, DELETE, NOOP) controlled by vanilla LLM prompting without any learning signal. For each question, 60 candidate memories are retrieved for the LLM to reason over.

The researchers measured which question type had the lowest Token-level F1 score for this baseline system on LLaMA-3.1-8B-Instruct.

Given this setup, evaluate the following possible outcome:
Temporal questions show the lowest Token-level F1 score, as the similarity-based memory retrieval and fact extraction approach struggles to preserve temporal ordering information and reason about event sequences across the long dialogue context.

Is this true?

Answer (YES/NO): NO